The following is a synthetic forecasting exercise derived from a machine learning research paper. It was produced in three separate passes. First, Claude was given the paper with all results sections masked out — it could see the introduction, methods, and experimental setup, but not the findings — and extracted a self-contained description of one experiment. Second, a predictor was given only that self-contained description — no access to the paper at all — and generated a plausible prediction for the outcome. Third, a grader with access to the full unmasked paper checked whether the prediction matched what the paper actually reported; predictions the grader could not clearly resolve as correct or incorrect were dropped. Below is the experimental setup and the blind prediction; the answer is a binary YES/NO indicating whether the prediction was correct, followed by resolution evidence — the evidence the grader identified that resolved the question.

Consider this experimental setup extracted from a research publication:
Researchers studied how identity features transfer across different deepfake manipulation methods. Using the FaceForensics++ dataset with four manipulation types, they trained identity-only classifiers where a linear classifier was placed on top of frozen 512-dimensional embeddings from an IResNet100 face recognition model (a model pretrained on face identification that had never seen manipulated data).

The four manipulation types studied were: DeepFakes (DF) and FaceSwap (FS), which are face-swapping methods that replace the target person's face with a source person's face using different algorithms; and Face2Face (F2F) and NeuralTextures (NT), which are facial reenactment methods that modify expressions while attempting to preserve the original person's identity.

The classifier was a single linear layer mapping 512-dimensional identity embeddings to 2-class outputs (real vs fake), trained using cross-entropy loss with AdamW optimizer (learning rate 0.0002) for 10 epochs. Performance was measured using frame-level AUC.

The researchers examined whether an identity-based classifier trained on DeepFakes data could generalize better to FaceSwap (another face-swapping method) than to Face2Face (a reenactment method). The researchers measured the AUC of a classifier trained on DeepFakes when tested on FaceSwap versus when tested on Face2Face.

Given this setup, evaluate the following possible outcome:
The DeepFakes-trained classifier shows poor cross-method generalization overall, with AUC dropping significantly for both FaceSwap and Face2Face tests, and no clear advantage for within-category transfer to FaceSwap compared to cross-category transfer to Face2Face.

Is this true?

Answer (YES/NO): NO